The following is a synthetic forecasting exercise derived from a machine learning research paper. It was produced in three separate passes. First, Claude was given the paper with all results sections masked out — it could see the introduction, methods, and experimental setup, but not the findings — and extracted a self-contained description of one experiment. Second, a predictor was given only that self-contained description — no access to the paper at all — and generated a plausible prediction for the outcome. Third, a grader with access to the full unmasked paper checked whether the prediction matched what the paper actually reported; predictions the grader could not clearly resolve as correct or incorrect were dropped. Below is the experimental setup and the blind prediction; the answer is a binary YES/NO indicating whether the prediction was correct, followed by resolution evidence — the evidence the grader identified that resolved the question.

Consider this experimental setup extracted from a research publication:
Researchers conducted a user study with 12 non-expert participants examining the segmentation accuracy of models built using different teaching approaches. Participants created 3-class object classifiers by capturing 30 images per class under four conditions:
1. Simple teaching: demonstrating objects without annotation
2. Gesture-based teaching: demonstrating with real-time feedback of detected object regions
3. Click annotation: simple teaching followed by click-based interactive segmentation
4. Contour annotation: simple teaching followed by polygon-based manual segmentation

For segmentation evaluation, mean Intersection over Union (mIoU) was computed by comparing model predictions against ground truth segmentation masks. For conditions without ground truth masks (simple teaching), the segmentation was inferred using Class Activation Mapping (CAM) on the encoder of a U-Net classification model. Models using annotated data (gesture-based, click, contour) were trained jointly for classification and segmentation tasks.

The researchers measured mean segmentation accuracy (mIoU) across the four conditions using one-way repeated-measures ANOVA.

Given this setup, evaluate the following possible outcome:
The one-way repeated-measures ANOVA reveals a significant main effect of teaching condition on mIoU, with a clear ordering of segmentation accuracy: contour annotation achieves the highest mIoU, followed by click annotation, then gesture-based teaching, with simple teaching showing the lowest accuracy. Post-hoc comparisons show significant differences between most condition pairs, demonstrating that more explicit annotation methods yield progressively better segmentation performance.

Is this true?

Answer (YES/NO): NO